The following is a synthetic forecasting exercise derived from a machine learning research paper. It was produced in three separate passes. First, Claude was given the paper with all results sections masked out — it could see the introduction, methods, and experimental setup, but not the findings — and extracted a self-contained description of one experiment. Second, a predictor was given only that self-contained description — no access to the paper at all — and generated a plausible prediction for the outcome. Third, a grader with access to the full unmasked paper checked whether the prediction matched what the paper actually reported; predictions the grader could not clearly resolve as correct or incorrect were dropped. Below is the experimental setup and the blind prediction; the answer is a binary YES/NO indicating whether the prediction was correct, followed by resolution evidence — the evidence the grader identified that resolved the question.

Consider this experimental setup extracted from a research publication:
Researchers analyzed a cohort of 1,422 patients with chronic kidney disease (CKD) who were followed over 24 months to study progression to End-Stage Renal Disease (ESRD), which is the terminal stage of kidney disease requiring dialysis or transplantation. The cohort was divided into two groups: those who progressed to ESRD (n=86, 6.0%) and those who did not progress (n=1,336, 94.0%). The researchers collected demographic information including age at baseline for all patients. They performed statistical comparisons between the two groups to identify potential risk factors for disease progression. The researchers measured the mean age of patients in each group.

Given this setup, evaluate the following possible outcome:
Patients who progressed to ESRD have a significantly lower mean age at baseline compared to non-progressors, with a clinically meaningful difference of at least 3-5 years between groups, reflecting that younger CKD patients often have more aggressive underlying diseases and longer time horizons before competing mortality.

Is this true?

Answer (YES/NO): NO